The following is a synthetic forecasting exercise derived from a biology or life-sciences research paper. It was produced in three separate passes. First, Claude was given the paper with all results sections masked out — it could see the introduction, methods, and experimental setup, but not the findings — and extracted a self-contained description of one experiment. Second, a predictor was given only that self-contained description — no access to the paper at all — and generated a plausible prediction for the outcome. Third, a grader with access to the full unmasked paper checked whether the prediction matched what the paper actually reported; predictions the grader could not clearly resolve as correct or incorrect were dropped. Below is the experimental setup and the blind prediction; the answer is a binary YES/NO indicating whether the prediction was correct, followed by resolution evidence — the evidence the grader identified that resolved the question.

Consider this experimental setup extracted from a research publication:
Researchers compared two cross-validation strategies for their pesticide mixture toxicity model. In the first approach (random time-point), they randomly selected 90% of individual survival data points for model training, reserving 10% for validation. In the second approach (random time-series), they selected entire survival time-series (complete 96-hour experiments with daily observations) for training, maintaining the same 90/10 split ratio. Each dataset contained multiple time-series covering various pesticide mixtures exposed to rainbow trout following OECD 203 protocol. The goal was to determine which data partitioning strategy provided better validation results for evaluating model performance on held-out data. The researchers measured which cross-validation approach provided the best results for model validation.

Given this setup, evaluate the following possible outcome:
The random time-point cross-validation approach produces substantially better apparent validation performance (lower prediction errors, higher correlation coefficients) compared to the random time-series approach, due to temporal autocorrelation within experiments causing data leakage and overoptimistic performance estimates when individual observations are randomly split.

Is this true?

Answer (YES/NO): NO